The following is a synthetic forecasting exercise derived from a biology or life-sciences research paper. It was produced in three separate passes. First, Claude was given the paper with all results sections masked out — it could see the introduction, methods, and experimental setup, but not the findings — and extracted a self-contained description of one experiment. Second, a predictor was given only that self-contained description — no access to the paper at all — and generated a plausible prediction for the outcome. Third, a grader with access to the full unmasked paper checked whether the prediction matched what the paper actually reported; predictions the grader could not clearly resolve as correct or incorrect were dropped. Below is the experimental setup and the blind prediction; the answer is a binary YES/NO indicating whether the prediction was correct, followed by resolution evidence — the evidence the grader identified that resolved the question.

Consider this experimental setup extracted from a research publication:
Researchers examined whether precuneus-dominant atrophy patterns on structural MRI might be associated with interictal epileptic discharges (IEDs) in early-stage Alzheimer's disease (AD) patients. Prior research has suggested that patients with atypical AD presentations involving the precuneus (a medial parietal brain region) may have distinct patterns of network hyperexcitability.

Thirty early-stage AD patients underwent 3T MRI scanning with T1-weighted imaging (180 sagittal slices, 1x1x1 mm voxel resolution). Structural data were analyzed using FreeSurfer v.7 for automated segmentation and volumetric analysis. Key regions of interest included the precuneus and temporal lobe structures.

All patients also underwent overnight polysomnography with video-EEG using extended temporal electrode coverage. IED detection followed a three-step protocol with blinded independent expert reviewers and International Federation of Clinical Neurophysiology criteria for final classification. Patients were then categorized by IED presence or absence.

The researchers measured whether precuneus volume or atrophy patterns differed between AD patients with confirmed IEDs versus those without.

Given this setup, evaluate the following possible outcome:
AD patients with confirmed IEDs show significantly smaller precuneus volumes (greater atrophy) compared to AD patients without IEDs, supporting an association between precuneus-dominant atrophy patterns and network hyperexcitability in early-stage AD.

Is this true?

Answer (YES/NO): NO